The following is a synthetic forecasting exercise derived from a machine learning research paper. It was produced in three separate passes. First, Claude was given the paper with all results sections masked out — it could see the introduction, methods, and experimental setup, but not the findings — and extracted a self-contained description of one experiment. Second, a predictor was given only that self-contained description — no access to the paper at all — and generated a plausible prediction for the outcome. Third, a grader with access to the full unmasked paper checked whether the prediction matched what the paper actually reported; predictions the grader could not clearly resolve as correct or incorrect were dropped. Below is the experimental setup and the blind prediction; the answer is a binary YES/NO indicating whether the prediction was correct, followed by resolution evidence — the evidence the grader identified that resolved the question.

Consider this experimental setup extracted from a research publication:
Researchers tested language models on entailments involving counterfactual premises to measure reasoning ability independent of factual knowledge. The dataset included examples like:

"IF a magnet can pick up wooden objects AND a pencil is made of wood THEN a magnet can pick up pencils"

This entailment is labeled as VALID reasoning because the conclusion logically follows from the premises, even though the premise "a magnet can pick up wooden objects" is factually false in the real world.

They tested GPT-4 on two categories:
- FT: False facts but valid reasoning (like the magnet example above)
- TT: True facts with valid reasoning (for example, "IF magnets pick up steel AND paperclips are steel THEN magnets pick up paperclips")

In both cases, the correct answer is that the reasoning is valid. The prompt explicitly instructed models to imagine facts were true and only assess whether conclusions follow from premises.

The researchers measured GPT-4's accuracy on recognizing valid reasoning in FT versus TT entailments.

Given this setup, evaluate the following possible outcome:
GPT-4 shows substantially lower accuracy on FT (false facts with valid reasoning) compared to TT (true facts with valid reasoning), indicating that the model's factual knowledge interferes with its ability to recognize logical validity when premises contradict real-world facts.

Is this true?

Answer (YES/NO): YES